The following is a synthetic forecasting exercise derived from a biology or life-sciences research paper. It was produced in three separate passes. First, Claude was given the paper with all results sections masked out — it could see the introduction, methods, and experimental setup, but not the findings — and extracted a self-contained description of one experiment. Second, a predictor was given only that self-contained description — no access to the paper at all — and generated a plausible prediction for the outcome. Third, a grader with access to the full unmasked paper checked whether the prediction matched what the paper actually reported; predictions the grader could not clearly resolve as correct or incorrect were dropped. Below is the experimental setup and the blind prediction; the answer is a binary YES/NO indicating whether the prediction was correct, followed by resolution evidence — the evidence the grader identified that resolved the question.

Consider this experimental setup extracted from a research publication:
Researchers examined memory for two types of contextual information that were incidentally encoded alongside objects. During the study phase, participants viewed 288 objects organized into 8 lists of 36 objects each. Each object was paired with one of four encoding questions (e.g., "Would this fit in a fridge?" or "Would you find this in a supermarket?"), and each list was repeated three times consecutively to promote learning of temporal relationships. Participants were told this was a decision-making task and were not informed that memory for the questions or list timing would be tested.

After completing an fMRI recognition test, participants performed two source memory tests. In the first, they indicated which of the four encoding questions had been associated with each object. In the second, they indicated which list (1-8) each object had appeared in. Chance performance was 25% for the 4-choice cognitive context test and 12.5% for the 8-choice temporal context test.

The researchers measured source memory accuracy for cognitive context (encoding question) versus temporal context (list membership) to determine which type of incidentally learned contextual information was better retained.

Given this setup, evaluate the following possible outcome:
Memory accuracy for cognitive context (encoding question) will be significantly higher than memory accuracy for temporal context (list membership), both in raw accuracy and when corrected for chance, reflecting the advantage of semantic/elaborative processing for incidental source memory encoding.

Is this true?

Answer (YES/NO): YES